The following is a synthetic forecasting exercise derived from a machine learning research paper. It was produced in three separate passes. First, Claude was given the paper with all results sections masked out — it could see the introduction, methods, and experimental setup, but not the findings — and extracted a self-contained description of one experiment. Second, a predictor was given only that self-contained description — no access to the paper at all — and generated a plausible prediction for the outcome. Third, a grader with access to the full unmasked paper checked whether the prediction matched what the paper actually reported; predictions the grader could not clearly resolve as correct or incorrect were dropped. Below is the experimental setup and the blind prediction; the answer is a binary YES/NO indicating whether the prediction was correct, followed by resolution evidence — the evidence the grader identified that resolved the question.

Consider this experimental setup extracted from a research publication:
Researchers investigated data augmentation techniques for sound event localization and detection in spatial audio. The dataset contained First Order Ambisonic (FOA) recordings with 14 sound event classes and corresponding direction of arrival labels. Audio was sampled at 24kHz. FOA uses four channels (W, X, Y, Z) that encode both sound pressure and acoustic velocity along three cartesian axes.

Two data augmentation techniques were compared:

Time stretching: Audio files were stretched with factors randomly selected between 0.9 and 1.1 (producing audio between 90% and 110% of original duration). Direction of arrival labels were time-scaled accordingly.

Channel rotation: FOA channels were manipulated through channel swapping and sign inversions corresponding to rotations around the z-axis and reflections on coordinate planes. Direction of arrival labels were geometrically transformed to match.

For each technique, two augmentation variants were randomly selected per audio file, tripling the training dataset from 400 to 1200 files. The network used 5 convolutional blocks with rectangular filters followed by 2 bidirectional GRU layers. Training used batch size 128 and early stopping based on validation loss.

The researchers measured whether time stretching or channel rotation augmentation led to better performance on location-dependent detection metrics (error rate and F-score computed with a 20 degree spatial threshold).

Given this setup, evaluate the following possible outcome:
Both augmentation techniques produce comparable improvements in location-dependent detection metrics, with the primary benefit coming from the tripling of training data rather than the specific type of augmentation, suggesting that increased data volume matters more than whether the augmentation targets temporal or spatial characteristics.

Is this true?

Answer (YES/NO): NO